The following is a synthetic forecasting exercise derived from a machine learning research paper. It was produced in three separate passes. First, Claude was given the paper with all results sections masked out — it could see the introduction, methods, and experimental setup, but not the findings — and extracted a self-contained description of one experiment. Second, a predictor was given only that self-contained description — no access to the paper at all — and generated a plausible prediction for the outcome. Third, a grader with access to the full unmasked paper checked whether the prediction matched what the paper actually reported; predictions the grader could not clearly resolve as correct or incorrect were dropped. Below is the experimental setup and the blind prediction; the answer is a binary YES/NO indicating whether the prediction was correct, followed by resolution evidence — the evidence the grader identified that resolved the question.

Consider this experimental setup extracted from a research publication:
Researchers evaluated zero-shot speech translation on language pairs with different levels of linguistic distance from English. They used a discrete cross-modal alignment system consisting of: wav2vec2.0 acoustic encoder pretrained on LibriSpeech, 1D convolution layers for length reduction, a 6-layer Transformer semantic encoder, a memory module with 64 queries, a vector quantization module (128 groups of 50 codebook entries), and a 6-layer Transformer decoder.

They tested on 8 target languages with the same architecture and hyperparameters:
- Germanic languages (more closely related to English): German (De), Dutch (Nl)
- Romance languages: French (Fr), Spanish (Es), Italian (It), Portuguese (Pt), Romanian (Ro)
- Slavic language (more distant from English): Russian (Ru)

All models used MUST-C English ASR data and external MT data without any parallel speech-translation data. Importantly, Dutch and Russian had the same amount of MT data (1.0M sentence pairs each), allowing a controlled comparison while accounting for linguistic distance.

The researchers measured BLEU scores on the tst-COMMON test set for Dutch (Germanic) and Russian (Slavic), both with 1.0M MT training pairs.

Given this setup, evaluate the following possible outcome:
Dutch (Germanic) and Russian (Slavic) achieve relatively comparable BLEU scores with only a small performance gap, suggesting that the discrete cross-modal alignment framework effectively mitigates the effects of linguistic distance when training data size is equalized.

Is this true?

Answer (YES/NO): NO